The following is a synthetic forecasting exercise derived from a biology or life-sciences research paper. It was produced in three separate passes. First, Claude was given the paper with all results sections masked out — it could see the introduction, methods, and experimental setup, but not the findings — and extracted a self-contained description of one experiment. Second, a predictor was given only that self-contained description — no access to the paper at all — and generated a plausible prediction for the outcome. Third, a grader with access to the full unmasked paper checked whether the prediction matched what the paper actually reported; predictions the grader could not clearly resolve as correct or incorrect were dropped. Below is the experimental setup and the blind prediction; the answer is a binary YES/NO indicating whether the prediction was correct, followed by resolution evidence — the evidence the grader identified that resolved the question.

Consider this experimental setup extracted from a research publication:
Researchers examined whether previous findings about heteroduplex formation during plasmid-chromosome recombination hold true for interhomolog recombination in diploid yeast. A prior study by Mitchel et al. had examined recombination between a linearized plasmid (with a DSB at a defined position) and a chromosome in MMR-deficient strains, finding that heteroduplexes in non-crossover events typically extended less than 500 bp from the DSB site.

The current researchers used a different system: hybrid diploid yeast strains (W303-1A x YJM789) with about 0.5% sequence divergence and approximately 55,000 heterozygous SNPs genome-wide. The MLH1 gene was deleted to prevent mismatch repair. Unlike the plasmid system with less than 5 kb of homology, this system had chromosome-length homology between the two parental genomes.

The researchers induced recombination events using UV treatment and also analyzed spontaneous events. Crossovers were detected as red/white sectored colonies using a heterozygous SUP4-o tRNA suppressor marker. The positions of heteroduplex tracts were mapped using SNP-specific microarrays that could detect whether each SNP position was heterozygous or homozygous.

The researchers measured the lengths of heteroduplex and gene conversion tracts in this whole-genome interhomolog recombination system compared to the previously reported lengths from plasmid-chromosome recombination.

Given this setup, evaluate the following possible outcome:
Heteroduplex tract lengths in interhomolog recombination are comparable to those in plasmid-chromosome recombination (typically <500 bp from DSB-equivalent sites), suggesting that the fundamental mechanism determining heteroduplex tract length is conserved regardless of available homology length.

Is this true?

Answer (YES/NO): NO